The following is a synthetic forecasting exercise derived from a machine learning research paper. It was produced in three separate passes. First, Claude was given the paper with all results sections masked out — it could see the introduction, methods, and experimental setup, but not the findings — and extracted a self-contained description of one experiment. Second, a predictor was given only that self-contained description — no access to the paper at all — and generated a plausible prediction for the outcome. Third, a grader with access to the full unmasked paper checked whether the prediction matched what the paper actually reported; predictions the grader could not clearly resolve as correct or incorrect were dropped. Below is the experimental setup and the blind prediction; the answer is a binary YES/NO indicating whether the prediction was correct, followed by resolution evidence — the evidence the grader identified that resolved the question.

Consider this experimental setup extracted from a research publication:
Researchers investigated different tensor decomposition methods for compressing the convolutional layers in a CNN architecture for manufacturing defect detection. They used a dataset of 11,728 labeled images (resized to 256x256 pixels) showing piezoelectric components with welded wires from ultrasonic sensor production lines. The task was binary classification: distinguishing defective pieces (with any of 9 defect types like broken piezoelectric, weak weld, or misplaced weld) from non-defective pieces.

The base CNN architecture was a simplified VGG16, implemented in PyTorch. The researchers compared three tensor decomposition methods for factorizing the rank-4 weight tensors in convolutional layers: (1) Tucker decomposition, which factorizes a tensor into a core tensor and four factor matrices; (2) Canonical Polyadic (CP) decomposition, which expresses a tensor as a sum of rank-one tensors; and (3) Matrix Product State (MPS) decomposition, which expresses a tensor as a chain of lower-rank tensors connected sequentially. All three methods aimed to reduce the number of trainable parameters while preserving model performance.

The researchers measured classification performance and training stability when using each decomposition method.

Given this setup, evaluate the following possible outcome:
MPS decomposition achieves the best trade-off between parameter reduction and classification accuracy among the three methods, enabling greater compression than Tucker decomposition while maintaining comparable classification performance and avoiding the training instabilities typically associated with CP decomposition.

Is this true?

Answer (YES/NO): NO